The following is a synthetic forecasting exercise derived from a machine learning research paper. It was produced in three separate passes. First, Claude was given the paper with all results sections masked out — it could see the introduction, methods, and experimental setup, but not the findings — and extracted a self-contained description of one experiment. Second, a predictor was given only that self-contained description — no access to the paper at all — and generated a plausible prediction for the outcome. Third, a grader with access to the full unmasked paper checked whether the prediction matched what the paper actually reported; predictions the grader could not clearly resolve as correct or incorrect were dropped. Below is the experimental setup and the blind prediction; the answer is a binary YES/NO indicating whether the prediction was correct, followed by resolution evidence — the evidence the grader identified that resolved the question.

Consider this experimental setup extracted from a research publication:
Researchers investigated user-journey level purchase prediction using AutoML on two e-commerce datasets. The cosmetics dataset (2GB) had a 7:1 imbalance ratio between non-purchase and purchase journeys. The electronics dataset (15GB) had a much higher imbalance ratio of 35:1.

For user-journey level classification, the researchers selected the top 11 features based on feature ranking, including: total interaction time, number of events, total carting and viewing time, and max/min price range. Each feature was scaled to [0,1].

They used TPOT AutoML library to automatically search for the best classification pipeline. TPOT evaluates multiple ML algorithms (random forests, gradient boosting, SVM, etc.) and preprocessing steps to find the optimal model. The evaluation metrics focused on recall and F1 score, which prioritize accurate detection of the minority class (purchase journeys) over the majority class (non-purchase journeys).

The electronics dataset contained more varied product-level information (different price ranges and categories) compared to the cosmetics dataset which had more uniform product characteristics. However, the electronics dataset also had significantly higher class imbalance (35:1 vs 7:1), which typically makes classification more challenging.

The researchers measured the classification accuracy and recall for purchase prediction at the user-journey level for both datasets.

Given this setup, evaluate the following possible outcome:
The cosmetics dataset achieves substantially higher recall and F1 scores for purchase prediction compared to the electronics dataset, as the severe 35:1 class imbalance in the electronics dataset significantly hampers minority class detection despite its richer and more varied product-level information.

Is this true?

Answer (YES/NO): NO